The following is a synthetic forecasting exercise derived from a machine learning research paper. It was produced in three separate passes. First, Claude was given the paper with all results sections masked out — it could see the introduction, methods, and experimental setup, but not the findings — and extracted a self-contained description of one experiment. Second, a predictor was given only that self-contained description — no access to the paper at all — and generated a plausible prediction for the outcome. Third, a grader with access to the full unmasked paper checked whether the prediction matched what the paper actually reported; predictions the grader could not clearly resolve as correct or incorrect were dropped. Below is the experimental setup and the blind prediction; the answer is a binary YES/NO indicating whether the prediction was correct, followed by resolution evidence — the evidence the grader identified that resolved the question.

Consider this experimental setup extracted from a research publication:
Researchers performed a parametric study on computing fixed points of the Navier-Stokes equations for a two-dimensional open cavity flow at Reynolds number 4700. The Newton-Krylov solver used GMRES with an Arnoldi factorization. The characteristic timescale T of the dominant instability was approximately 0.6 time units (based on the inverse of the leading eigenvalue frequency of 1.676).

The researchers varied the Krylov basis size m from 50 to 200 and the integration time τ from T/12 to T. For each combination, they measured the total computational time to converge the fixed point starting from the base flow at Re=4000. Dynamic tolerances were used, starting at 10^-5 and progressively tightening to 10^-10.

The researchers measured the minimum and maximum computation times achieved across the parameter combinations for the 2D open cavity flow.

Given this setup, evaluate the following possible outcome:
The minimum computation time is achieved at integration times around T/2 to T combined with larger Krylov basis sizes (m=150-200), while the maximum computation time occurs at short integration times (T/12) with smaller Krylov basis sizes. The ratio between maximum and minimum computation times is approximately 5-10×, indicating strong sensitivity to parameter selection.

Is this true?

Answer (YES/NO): NO